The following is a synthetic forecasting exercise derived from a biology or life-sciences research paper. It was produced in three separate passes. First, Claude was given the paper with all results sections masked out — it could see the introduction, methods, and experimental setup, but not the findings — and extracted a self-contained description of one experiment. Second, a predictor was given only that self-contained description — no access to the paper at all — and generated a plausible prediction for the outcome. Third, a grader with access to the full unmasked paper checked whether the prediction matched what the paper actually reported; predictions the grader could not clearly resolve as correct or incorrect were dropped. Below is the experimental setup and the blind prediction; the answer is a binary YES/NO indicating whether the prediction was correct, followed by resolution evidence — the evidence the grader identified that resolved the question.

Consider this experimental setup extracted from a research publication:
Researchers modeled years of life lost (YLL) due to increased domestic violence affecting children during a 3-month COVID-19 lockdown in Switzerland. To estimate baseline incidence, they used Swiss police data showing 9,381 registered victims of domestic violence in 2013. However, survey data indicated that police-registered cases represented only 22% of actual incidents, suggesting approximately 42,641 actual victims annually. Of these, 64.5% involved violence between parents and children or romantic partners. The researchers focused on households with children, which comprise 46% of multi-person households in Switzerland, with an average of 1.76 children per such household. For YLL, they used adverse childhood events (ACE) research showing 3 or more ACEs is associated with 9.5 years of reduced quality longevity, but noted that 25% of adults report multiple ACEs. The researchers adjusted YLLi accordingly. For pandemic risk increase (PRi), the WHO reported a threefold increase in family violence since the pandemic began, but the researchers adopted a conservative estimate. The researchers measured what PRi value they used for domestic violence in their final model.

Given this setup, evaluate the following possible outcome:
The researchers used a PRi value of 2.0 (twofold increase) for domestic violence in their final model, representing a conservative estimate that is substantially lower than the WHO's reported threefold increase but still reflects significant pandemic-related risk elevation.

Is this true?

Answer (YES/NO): YES